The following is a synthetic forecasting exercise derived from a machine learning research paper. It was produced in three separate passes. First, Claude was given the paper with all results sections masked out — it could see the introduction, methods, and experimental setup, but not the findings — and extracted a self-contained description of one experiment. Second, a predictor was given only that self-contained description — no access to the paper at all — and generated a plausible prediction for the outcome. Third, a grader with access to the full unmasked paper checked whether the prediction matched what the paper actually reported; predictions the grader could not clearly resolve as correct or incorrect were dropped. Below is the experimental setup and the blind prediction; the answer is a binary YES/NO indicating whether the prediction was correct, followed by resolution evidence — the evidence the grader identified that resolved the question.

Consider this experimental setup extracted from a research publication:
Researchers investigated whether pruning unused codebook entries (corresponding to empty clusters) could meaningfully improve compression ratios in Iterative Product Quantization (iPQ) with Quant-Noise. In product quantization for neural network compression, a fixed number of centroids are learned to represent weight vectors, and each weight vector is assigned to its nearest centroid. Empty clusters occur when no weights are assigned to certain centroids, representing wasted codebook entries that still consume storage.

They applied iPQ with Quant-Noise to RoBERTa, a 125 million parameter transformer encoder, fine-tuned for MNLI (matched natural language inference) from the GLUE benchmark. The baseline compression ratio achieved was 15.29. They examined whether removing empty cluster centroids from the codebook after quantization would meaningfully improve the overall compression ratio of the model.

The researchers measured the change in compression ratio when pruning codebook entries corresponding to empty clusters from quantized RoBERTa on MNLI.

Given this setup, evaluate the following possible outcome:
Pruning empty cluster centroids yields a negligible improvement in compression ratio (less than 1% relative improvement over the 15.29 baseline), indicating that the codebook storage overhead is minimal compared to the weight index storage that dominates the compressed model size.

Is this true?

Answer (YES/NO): YES